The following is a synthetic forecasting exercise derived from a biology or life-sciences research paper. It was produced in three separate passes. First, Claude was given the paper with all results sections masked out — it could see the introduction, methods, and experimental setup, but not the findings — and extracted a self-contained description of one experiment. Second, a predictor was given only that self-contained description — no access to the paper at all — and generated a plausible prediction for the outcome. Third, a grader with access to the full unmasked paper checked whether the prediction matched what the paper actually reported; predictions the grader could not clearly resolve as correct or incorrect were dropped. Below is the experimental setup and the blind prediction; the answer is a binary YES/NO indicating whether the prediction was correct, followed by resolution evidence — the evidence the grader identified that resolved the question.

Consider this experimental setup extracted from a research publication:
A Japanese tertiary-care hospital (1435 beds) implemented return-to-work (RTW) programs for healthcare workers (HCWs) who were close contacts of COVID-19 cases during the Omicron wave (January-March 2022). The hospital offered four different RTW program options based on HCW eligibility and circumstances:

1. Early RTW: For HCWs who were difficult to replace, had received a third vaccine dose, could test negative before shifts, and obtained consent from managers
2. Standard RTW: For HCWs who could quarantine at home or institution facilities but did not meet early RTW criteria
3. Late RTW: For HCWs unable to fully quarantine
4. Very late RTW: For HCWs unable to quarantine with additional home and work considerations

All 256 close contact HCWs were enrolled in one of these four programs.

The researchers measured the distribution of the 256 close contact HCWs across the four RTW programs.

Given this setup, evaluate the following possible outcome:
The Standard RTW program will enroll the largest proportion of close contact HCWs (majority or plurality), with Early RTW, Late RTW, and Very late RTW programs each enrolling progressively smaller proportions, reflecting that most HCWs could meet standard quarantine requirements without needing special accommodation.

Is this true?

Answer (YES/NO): NO